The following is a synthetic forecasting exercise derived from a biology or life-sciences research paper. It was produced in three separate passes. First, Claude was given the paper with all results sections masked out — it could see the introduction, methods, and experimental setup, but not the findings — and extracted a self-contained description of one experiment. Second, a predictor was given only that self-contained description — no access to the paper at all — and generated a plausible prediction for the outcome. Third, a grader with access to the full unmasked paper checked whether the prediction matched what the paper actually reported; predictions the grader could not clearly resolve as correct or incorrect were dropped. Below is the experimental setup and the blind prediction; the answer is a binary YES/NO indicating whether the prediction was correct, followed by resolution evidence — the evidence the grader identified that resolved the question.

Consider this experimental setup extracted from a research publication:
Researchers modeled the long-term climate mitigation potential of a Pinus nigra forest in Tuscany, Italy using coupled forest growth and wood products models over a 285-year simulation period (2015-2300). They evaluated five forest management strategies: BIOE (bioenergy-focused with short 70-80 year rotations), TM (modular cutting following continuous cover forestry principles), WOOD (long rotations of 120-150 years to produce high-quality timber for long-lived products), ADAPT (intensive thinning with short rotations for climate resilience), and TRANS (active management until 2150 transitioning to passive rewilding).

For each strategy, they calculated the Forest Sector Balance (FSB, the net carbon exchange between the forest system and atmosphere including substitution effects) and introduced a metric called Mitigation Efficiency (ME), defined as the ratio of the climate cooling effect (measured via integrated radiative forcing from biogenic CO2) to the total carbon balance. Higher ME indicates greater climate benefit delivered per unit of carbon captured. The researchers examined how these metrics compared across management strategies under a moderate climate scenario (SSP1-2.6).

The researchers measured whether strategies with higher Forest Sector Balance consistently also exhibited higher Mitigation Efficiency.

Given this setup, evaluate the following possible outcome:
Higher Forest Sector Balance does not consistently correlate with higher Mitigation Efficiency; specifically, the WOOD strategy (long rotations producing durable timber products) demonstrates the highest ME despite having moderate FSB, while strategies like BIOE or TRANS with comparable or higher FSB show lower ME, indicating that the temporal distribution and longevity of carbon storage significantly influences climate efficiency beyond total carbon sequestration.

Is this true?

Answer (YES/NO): NO